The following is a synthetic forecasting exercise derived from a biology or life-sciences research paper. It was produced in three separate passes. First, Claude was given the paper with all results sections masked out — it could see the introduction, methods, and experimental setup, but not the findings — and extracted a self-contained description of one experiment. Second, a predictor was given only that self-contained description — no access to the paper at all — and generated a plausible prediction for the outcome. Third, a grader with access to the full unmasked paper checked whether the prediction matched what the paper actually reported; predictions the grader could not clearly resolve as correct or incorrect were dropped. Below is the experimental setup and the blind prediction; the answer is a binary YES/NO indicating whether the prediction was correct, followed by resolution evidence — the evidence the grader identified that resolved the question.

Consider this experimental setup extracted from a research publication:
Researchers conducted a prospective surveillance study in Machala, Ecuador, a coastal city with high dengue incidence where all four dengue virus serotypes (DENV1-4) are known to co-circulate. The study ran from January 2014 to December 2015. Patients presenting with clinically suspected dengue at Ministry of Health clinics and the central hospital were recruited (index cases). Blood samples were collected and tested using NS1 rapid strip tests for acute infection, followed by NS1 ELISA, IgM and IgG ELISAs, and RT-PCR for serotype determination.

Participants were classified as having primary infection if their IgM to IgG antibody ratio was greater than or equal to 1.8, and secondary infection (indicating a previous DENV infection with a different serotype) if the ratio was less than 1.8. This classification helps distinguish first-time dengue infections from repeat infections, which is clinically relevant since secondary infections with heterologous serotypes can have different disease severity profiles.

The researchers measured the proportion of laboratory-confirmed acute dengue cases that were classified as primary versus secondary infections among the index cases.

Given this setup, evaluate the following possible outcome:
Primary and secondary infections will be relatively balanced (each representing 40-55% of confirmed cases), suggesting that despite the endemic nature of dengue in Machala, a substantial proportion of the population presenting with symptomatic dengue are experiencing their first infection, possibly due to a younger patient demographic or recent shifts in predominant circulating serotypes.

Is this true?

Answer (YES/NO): NO